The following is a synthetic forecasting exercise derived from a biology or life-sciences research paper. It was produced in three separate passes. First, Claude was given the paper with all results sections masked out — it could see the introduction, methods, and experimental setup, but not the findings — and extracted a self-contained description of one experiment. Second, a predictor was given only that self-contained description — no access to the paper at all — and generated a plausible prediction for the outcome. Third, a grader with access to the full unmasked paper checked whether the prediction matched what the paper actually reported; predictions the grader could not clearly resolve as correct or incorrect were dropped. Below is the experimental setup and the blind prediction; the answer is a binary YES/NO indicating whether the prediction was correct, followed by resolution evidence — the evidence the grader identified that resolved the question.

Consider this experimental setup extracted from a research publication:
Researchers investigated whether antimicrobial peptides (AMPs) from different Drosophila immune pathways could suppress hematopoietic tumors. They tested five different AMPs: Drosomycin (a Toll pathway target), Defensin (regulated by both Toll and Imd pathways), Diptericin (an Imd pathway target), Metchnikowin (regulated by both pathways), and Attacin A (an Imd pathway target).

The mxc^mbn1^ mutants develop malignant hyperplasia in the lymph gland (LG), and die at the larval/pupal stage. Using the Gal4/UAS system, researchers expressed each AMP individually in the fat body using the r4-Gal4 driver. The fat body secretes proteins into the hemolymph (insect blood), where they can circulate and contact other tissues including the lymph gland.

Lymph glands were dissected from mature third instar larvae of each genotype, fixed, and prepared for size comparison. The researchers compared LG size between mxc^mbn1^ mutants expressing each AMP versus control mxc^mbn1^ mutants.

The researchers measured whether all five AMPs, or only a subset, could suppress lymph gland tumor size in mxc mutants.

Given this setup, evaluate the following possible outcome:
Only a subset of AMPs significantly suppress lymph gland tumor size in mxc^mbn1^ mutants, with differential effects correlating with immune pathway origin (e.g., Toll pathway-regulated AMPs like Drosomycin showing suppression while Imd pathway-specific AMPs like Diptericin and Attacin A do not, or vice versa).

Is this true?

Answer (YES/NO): NO